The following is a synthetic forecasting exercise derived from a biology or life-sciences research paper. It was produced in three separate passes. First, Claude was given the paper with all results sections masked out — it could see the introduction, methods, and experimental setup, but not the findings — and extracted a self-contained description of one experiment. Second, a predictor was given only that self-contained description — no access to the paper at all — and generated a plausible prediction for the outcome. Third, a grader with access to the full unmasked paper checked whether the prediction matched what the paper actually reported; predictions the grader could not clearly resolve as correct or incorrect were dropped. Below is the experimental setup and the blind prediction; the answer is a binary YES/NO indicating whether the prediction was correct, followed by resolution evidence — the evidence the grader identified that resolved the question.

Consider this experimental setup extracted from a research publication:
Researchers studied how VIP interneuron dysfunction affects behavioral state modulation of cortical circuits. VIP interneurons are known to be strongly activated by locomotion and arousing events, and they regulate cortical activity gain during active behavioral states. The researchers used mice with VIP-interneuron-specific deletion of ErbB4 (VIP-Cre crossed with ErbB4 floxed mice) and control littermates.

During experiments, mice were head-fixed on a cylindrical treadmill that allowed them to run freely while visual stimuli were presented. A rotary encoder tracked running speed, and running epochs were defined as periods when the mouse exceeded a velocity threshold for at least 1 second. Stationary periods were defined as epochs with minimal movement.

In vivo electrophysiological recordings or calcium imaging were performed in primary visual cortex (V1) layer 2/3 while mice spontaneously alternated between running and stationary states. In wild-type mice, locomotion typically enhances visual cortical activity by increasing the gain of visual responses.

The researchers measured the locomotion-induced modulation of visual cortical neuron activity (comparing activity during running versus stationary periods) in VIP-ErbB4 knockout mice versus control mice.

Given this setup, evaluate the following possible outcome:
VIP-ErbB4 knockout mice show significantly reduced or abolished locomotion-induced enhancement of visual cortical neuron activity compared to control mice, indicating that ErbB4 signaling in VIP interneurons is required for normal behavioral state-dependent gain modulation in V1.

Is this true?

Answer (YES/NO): YES